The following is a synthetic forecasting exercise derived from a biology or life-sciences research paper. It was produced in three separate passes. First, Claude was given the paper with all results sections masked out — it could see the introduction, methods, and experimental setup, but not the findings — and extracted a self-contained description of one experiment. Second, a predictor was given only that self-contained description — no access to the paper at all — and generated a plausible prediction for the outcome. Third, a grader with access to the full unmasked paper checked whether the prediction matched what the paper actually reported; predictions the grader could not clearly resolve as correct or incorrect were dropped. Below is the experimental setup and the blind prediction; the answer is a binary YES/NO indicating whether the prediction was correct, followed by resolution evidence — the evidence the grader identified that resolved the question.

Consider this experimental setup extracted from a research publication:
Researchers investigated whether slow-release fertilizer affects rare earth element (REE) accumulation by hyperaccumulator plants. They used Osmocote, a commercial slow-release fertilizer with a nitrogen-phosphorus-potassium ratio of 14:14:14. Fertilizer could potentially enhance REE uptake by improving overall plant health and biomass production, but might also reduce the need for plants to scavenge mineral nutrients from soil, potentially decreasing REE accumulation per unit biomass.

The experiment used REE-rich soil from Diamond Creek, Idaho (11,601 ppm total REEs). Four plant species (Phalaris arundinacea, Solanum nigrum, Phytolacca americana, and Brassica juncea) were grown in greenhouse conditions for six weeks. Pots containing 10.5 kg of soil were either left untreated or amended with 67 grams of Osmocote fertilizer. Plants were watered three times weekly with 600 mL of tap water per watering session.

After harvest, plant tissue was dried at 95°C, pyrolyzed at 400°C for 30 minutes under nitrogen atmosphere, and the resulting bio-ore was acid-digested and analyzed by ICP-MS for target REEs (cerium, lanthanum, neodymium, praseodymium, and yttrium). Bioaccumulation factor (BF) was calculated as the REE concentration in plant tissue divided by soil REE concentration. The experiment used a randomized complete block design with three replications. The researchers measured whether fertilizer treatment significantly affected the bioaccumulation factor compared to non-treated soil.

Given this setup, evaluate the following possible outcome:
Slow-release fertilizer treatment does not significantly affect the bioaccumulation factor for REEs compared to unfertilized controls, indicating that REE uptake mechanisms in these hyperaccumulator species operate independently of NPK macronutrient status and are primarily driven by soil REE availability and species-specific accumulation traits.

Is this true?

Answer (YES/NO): YES